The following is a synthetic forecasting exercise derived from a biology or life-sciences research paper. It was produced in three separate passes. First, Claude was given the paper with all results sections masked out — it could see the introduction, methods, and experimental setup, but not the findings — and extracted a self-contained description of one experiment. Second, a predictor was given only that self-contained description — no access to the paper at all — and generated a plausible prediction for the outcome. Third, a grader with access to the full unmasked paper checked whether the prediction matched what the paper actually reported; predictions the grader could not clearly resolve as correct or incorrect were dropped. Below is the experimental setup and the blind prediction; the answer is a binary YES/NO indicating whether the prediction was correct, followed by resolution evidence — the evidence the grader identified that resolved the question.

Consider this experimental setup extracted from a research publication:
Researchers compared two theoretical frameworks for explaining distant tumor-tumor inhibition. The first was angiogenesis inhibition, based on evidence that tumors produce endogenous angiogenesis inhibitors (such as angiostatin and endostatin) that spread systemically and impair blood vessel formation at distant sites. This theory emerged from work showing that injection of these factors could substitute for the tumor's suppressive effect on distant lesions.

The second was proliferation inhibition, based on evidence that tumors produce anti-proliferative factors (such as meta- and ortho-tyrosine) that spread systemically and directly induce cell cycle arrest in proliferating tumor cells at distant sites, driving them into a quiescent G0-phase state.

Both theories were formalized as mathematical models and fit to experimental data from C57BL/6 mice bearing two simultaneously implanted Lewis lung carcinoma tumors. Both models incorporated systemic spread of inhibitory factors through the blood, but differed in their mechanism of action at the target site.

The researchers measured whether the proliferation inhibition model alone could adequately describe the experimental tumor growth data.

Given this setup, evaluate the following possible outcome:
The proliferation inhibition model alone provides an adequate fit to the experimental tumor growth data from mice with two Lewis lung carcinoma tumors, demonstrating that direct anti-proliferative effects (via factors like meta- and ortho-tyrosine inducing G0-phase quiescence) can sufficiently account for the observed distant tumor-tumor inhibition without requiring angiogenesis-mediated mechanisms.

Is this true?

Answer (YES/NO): YES